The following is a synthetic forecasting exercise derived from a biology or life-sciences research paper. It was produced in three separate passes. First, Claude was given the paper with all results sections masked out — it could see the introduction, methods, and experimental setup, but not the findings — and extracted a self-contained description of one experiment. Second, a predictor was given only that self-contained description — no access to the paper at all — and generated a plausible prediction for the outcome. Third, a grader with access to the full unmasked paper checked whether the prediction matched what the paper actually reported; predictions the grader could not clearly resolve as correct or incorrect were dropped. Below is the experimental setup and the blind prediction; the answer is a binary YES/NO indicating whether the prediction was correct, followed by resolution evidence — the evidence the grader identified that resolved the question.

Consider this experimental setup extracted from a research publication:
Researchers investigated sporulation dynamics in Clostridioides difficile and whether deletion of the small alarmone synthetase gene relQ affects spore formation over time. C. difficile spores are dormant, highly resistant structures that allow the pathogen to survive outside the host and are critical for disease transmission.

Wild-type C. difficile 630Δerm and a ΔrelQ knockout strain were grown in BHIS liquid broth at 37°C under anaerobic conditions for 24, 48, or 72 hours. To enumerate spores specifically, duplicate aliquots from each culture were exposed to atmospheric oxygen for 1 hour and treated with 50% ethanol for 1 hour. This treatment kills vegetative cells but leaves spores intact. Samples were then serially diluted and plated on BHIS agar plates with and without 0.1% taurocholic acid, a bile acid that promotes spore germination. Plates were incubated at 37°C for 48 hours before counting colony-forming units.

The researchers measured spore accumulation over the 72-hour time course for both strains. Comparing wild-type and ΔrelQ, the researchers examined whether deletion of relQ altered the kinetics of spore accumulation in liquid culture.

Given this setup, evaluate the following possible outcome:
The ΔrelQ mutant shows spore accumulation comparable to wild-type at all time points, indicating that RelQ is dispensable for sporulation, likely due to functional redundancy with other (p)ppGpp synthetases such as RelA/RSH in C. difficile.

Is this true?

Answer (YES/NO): NO